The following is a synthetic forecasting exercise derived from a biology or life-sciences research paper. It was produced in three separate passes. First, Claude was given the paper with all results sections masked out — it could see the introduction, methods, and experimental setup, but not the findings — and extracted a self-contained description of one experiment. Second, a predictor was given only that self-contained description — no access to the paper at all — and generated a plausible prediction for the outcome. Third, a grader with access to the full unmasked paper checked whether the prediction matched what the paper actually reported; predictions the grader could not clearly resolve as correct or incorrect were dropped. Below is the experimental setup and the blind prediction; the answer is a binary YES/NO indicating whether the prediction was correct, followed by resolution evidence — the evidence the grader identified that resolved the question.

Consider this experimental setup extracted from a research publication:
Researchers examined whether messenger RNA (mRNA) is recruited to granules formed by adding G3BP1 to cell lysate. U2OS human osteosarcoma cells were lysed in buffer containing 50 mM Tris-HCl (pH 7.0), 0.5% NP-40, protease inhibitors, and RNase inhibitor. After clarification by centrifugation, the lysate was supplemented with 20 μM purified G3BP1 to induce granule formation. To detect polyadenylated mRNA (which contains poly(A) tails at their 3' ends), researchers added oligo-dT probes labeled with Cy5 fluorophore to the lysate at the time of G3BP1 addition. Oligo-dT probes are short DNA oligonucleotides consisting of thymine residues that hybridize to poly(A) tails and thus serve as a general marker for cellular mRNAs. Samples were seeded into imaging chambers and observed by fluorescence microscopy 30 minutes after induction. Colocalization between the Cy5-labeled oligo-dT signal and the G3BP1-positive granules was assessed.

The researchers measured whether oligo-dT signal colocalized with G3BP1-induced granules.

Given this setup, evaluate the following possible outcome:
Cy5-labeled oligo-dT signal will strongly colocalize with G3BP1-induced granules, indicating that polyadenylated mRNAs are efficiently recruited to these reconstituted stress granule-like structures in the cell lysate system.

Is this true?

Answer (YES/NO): YES